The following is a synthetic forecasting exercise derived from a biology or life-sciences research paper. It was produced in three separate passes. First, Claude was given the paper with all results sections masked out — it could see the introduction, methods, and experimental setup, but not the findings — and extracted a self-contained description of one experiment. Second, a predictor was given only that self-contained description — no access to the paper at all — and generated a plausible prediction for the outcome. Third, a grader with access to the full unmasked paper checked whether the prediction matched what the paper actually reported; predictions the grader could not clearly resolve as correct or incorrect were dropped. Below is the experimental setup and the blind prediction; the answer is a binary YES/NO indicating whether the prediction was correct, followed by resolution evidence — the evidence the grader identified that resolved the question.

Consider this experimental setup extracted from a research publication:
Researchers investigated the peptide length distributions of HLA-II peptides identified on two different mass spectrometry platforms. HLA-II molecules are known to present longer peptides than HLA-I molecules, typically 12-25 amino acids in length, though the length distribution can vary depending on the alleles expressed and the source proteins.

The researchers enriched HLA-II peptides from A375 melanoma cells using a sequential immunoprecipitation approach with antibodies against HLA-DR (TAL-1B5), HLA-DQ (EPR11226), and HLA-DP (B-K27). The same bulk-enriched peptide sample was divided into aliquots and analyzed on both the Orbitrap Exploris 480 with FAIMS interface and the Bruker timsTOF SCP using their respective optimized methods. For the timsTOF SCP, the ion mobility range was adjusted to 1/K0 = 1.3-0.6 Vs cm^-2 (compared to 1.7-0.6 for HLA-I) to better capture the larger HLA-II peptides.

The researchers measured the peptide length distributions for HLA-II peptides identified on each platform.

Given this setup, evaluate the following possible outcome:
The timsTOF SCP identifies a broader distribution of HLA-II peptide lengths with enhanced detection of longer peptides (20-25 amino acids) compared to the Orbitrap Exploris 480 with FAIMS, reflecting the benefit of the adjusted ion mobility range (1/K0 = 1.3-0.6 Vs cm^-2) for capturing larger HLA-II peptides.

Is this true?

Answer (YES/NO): NO